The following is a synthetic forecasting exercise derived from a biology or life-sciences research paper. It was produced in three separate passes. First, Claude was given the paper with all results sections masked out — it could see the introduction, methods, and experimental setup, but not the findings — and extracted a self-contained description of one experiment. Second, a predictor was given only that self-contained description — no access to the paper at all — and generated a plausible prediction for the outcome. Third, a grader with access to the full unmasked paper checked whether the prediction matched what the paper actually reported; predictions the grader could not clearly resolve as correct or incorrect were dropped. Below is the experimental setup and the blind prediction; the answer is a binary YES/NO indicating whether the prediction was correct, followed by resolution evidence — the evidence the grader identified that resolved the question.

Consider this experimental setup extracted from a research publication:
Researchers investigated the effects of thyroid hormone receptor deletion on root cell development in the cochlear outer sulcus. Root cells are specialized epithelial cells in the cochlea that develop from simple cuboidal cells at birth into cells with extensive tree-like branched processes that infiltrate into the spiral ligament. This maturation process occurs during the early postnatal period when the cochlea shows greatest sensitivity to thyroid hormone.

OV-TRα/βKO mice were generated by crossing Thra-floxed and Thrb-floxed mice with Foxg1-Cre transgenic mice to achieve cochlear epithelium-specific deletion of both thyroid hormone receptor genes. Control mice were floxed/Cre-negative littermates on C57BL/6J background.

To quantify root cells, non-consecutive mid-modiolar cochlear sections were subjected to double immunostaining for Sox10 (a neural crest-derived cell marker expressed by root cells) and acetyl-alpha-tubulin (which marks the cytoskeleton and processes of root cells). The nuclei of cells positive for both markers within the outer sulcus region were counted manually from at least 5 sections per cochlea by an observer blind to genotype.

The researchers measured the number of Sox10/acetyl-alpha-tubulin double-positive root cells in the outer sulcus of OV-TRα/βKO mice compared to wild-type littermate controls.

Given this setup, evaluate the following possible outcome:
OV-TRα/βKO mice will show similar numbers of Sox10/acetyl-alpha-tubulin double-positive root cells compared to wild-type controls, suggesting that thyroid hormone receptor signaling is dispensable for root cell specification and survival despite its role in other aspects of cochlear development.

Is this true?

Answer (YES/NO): NO